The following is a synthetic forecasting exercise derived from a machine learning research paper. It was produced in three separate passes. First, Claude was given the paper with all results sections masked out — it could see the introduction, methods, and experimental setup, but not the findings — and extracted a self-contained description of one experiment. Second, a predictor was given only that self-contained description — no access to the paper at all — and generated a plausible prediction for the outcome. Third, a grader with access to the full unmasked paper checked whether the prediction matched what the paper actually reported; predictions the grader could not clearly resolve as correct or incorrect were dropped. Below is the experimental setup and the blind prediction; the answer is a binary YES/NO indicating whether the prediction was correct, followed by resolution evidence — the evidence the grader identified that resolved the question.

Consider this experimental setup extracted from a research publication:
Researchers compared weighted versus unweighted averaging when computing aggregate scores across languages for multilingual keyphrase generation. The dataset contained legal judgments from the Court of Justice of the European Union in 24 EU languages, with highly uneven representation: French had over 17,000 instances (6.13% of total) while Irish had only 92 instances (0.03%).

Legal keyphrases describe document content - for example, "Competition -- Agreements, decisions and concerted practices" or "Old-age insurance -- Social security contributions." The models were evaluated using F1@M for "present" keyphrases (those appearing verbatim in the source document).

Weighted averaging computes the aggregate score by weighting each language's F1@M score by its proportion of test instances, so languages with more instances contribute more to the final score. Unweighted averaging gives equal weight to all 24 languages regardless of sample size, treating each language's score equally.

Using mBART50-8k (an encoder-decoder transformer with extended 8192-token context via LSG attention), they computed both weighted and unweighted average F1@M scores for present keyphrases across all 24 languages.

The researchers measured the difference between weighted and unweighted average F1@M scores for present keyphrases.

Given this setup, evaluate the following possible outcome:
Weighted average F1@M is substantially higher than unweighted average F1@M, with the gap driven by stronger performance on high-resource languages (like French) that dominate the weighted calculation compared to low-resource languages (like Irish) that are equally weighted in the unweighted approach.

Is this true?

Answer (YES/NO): NO